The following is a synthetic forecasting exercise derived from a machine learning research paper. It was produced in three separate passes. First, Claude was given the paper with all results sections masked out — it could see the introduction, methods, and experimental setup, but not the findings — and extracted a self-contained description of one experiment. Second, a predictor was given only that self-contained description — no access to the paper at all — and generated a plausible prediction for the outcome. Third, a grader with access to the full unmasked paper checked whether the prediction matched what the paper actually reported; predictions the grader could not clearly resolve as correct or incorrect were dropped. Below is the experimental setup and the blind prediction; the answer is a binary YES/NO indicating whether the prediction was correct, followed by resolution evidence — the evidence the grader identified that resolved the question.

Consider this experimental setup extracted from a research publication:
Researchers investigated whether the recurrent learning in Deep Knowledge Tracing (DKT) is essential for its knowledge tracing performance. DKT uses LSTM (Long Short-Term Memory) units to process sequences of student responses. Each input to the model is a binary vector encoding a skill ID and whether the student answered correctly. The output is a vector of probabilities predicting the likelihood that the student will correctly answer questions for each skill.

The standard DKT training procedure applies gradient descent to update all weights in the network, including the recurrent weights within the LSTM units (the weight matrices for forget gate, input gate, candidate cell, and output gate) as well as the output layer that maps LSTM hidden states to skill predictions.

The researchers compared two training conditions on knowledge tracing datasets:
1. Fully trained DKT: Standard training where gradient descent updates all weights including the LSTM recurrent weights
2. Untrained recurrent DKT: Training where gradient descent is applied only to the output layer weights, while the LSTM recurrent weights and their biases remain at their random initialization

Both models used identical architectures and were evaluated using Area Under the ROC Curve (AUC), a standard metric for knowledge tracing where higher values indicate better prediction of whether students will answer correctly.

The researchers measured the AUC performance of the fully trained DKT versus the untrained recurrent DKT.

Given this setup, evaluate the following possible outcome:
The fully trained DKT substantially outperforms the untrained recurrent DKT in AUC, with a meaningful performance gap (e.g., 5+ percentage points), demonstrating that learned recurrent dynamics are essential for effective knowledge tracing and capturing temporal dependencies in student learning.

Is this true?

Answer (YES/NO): NO